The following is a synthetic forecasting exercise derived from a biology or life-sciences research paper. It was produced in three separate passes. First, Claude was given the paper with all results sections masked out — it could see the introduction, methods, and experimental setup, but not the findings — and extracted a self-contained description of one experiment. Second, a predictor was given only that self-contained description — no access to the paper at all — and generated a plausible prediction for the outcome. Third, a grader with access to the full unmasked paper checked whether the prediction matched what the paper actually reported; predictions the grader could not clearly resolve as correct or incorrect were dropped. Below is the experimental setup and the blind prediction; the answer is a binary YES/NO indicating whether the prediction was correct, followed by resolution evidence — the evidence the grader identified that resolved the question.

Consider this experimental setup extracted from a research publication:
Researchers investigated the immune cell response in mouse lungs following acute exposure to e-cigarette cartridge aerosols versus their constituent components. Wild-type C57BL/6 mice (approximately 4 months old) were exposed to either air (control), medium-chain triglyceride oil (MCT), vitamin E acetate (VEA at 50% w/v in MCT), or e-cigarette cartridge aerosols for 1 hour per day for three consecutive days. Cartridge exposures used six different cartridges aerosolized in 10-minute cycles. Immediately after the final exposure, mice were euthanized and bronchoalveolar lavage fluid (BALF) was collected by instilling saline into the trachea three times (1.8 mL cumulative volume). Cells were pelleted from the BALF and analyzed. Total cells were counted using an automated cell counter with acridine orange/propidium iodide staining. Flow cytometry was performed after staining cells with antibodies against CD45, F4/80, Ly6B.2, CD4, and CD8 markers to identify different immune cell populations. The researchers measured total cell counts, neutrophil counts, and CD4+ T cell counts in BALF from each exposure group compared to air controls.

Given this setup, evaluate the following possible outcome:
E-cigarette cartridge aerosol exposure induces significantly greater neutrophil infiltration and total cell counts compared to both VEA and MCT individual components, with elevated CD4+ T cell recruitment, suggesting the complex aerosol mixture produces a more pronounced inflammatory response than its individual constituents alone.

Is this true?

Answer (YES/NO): NO